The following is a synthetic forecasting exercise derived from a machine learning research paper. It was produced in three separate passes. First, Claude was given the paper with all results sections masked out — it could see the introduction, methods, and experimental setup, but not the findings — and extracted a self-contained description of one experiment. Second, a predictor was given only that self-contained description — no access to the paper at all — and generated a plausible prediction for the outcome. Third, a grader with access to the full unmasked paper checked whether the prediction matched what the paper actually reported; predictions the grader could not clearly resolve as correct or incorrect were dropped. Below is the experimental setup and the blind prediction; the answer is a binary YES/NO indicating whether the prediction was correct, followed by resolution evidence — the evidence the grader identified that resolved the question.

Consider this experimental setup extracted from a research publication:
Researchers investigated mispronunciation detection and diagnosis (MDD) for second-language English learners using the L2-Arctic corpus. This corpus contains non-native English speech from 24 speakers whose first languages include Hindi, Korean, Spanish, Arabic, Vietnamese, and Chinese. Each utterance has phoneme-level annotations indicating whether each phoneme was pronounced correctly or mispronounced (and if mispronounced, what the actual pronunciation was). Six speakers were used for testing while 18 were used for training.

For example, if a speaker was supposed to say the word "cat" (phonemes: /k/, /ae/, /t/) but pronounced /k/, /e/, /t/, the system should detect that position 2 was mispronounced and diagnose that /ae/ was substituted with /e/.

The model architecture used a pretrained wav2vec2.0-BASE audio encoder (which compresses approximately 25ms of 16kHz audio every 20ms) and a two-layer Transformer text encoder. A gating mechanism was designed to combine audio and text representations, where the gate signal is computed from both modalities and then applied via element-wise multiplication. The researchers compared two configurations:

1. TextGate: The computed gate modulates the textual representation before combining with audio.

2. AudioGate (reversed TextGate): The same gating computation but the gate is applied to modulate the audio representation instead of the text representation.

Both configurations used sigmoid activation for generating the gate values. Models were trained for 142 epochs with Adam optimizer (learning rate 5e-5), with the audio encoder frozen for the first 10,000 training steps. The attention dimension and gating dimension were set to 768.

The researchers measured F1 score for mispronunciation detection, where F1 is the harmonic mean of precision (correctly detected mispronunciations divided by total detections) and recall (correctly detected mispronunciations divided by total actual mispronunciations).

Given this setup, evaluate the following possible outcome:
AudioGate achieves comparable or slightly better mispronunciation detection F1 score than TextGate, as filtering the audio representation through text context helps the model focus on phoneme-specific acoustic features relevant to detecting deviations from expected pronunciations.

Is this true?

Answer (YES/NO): NO